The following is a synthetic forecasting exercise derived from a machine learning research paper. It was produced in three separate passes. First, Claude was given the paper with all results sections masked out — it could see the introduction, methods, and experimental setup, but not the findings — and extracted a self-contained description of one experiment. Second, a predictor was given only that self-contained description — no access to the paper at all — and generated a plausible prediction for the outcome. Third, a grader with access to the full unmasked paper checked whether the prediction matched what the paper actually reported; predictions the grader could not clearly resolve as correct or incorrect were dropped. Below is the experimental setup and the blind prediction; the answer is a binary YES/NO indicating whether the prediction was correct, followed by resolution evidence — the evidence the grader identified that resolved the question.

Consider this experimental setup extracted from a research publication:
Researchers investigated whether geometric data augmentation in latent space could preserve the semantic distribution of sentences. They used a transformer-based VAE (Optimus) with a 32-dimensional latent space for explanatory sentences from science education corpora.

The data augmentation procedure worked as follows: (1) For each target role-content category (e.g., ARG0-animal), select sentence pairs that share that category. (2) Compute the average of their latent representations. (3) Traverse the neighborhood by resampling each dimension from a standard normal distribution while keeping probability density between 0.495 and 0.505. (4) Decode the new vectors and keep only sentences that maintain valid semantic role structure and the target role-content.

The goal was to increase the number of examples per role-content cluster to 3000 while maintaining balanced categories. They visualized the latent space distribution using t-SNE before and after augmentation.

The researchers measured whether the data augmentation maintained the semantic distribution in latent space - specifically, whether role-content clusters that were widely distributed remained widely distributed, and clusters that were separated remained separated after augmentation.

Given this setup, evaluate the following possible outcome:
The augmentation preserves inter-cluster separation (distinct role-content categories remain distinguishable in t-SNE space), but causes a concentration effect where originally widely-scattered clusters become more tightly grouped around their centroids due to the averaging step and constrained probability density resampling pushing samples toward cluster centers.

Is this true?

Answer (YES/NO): NO